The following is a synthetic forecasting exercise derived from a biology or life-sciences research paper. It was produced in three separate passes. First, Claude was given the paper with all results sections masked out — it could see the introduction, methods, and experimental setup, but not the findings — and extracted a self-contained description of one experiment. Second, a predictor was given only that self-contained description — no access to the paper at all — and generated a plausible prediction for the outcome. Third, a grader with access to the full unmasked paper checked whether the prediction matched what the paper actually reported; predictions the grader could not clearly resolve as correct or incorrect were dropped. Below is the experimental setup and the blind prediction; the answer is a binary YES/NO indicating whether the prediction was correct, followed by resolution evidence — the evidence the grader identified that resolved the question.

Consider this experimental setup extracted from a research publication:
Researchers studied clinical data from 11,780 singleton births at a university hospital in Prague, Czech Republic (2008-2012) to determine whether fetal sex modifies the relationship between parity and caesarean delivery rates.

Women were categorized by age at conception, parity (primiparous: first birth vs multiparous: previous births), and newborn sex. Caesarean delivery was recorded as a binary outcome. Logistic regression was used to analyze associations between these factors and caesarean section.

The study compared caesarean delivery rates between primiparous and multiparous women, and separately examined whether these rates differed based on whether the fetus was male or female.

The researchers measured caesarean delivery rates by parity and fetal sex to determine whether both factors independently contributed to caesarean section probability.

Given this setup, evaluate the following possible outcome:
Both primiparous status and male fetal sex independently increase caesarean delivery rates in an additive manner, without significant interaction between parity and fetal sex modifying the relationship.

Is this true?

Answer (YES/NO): NO